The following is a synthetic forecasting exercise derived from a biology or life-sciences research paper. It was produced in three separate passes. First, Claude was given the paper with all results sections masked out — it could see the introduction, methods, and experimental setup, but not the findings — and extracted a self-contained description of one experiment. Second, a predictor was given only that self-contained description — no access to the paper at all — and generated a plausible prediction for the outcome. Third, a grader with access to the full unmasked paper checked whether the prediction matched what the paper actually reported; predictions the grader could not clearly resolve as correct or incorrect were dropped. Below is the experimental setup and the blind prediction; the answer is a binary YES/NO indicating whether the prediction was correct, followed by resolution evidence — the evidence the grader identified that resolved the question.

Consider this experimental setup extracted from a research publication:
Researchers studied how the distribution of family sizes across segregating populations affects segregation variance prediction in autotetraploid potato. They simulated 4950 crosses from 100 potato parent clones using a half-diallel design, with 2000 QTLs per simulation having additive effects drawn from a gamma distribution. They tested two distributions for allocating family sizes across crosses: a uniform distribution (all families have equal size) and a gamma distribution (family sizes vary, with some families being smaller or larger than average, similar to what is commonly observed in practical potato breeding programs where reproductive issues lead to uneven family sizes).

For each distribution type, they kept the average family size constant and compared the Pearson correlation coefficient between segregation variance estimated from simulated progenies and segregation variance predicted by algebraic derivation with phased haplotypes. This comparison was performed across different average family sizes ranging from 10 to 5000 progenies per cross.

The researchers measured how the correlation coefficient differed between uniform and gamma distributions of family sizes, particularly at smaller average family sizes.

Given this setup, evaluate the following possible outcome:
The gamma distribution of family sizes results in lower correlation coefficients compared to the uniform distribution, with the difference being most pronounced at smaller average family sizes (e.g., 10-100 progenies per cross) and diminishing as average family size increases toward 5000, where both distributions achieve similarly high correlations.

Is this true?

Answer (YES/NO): YES